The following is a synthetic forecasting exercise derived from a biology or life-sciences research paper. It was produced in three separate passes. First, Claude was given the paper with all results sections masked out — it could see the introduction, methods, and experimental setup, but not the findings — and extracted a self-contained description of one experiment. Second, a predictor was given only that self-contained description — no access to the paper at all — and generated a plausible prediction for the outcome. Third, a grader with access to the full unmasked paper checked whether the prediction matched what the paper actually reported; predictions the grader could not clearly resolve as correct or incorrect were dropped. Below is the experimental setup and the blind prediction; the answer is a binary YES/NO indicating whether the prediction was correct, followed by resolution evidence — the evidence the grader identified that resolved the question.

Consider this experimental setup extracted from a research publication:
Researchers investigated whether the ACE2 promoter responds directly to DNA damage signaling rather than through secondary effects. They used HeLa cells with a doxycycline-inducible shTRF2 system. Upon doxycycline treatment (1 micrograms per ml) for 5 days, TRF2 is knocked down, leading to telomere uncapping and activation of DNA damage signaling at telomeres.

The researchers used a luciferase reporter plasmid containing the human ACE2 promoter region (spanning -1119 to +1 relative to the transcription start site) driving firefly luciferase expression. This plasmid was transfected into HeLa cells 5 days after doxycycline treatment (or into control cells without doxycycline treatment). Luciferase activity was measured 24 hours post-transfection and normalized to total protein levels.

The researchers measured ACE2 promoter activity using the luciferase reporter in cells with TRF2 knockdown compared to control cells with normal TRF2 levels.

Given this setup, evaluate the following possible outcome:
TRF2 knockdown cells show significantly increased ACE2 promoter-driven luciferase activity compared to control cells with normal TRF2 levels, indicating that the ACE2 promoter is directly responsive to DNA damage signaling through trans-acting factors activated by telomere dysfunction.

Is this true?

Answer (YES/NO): YES